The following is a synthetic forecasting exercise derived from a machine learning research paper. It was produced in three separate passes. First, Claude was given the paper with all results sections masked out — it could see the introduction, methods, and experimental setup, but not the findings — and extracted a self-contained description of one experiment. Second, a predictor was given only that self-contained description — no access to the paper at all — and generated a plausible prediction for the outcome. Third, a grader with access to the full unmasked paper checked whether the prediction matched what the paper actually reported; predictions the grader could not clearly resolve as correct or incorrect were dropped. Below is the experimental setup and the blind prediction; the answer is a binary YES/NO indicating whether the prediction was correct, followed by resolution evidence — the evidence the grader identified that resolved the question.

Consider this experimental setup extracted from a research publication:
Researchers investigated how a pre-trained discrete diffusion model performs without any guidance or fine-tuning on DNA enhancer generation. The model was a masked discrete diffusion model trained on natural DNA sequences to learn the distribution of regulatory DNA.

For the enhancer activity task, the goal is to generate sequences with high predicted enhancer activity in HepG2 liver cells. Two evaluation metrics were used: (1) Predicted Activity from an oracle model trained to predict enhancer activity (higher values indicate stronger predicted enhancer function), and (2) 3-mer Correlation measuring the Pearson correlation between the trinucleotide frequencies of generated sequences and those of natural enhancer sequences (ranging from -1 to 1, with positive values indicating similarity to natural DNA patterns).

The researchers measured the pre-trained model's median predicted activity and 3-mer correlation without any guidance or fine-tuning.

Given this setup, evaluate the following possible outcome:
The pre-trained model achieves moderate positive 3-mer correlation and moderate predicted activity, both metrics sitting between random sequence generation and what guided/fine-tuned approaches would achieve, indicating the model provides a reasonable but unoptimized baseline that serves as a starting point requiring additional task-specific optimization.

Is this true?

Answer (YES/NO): NO